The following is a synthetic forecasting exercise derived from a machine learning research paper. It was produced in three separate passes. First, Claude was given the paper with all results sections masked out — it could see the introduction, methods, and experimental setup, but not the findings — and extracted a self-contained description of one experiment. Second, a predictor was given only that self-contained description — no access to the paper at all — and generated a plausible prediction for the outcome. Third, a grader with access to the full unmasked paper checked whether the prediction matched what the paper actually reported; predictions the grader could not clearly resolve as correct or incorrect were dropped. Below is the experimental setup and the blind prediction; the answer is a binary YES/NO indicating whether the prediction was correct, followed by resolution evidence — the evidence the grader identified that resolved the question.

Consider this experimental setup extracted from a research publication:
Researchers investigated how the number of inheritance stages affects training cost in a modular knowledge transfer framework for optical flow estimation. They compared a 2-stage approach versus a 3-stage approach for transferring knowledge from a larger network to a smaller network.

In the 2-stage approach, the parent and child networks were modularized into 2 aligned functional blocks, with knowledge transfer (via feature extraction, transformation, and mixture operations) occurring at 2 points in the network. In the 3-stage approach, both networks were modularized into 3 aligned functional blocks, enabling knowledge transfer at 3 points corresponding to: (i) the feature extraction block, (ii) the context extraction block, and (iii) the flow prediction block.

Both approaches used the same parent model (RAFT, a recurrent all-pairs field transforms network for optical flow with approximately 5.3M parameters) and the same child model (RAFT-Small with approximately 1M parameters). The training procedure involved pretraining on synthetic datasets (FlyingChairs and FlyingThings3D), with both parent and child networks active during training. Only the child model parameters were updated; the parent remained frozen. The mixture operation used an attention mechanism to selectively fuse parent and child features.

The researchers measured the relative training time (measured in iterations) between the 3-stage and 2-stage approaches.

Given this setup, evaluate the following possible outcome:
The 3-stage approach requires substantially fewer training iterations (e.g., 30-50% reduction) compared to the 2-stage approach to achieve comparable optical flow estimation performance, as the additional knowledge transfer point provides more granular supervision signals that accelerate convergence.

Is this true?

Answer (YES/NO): NO